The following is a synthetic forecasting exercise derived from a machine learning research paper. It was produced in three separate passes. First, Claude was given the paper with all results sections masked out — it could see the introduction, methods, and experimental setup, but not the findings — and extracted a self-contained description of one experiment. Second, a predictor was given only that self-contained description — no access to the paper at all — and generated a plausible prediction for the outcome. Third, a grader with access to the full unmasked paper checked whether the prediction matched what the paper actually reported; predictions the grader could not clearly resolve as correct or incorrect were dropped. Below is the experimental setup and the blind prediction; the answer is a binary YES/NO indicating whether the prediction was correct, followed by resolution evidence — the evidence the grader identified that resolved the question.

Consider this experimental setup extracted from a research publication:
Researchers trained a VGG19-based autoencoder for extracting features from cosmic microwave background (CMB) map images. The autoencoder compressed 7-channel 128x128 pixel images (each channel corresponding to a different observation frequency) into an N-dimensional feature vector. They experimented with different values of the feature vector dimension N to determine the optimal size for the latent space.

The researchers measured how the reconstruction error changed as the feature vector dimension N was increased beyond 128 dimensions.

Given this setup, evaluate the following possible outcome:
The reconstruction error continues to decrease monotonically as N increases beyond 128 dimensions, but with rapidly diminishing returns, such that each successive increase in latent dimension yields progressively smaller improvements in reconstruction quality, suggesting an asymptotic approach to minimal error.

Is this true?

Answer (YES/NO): NO